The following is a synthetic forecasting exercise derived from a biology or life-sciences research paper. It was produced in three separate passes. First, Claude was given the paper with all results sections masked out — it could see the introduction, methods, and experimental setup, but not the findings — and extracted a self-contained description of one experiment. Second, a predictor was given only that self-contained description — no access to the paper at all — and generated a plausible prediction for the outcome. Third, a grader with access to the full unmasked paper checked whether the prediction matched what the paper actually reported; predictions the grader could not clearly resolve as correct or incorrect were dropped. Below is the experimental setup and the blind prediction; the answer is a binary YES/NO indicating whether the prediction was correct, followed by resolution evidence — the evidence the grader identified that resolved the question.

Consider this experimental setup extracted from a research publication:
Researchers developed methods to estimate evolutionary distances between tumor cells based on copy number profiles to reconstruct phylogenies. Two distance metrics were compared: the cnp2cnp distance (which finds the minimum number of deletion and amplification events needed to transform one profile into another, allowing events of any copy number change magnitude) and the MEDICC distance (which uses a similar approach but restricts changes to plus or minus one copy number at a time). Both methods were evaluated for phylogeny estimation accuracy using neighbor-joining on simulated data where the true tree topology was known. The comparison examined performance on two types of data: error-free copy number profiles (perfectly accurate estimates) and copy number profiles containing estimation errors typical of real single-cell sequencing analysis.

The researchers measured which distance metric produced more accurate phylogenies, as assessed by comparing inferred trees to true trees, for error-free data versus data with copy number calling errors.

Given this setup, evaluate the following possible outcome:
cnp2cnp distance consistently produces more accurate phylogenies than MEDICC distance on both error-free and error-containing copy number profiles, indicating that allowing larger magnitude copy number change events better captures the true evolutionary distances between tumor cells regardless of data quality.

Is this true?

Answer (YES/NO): NO